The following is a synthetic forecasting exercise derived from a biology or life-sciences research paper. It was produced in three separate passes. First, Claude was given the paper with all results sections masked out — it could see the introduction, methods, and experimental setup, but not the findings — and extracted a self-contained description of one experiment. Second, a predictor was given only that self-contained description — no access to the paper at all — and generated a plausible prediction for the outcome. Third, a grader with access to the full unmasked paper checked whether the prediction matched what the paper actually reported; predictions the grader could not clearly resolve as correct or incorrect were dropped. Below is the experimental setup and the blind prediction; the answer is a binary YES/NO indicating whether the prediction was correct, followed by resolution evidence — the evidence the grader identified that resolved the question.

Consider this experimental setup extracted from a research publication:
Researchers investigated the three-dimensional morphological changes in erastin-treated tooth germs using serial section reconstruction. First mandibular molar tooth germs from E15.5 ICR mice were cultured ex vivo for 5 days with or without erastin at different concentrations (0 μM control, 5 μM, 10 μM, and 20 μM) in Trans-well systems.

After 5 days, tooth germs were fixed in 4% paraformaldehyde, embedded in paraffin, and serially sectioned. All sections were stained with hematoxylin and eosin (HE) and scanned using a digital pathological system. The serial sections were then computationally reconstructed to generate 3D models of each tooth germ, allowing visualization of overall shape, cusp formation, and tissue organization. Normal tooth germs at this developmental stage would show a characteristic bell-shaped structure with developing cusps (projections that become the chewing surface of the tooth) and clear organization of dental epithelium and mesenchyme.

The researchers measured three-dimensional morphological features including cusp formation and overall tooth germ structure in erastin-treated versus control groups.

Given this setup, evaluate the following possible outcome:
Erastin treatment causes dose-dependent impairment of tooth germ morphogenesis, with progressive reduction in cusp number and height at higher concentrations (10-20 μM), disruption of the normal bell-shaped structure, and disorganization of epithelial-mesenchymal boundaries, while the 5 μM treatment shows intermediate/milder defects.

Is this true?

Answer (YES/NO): NO